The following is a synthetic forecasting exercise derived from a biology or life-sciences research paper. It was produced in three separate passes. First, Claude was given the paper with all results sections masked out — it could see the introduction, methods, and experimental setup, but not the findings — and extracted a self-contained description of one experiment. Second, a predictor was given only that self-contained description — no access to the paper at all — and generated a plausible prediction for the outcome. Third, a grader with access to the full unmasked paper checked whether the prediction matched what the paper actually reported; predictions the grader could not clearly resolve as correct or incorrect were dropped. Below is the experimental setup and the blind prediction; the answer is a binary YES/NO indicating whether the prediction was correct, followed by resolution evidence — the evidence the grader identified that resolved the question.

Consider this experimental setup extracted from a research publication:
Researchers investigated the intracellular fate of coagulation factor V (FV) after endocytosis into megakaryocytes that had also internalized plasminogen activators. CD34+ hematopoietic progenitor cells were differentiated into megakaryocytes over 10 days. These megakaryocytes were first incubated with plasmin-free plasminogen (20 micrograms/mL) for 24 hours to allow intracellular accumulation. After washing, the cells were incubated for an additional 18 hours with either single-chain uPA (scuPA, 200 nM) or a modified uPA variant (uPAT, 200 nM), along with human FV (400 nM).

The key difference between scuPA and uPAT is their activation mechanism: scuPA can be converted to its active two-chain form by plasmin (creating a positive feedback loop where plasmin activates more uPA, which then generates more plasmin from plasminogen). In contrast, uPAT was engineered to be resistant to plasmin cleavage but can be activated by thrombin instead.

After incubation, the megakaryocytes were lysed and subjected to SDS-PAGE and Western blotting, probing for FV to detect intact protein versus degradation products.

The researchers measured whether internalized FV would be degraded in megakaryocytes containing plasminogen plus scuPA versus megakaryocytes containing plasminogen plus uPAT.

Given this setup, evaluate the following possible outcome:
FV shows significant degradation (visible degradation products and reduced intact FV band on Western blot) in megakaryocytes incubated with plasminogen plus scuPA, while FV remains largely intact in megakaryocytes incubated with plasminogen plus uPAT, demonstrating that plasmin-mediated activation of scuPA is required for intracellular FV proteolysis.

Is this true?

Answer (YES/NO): NO